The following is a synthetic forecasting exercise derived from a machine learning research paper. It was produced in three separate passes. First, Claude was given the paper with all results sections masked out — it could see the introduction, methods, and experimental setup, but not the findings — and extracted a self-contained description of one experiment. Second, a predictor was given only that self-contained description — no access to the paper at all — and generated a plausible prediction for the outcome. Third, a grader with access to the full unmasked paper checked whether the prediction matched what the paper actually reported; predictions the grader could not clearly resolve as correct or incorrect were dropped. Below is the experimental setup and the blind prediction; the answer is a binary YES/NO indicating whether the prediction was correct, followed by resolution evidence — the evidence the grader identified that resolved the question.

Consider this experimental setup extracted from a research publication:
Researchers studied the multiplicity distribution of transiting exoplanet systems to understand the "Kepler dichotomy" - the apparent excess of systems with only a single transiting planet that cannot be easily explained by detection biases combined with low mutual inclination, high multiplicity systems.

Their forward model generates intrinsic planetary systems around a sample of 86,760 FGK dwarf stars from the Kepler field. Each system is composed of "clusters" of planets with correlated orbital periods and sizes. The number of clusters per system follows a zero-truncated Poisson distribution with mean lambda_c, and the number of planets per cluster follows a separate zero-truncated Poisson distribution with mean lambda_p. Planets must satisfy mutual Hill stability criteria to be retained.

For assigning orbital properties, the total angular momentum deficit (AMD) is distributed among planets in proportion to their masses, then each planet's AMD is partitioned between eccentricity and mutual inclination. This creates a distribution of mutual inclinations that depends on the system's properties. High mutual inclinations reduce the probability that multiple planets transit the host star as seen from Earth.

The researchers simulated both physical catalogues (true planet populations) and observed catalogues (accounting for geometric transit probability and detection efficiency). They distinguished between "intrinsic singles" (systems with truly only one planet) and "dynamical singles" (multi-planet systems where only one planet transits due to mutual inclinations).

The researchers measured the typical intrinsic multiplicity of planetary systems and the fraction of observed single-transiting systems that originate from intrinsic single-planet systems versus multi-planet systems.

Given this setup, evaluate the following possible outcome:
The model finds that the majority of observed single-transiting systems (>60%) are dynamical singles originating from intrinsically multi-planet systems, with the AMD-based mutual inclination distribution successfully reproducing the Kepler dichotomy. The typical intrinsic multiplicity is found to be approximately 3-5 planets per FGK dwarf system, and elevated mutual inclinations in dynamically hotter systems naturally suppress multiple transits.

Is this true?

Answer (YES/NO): NO